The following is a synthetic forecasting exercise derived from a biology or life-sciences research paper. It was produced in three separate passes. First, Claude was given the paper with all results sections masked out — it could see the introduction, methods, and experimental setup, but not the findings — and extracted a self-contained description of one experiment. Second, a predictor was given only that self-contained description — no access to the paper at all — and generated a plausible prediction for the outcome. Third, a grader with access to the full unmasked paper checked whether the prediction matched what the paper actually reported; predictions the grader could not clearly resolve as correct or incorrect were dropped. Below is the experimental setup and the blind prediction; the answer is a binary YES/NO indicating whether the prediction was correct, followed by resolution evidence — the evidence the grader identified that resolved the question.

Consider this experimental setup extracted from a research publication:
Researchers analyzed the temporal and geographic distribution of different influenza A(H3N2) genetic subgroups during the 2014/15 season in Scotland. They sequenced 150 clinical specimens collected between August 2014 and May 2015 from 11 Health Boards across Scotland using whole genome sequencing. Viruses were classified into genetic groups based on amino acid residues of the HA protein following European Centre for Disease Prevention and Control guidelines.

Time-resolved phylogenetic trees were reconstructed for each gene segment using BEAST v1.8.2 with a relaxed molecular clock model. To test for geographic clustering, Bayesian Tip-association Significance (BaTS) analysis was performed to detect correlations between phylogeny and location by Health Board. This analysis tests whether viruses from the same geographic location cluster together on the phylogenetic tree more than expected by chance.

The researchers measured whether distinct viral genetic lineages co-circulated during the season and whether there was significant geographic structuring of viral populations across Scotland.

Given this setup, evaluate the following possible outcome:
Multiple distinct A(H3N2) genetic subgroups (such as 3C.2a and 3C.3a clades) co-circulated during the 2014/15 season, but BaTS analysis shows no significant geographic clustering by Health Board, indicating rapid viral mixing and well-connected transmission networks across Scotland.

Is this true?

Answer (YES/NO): NO